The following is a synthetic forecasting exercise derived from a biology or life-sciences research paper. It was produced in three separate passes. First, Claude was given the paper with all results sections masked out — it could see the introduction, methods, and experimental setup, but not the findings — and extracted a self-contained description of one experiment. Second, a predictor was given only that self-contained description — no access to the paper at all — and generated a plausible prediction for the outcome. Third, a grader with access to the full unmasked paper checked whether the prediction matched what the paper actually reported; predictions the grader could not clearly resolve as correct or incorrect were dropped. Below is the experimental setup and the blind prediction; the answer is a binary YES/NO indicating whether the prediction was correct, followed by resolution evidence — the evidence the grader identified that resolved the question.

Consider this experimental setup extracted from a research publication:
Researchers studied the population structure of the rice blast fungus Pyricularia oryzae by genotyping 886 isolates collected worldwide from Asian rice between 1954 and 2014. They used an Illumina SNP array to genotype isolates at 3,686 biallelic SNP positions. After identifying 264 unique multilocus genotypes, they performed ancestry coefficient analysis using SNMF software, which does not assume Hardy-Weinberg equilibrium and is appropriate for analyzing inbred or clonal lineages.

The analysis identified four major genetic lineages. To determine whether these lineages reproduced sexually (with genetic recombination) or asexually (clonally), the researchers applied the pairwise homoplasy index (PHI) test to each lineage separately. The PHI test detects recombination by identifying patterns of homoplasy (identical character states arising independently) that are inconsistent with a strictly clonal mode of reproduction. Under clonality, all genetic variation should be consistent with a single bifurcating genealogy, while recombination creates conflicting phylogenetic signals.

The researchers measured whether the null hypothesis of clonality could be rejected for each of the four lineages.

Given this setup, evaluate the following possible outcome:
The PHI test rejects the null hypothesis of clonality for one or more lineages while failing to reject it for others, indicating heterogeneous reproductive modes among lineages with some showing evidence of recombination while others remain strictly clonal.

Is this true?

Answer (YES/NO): YES